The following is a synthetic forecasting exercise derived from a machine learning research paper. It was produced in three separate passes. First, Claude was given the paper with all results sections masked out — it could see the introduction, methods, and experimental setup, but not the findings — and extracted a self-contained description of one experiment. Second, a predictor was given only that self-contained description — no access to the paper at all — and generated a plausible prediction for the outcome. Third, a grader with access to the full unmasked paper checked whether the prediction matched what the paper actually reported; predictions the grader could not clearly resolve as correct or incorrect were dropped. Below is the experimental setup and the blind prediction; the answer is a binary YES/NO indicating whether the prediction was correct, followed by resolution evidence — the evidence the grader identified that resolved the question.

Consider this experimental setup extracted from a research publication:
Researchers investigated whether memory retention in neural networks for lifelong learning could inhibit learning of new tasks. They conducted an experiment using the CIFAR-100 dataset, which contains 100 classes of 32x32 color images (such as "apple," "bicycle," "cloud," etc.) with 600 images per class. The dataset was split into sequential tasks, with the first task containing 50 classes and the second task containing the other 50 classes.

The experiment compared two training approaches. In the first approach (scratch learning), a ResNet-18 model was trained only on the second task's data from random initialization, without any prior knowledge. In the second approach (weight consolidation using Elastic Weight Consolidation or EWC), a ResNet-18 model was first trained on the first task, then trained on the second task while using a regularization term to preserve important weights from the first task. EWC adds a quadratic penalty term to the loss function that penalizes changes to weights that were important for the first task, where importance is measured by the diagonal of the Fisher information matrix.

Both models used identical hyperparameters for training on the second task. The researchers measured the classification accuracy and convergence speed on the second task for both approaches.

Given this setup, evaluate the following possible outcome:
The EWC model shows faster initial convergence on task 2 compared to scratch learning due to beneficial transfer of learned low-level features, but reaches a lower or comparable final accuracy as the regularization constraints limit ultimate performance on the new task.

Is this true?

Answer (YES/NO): NO